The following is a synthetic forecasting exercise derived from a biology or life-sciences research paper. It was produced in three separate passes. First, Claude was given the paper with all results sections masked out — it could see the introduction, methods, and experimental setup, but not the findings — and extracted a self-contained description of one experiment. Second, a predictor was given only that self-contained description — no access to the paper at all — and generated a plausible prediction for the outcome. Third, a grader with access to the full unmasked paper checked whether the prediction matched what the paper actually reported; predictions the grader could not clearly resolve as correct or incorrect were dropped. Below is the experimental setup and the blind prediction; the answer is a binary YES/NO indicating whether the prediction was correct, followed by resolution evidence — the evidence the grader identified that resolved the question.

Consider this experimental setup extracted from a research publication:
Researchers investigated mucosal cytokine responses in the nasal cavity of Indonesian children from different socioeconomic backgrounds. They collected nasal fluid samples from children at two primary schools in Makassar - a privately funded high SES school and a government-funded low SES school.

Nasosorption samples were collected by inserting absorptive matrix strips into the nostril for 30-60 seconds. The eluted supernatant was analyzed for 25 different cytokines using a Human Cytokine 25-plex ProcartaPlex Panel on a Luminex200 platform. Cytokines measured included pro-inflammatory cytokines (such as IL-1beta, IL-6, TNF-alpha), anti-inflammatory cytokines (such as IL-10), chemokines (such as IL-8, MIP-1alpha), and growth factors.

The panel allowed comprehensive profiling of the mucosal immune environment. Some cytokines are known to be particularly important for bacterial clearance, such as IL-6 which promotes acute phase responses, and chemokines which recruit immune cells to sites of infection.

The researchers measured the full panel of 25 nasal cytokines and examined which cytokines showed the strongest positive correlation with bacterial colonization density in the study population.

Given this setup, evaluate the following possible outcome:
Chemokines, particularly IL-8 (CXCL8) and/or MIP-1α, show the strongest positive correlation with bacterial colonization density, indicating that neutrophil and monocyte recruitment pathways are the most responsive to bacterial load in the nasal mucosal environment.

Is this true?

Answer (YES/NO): NO